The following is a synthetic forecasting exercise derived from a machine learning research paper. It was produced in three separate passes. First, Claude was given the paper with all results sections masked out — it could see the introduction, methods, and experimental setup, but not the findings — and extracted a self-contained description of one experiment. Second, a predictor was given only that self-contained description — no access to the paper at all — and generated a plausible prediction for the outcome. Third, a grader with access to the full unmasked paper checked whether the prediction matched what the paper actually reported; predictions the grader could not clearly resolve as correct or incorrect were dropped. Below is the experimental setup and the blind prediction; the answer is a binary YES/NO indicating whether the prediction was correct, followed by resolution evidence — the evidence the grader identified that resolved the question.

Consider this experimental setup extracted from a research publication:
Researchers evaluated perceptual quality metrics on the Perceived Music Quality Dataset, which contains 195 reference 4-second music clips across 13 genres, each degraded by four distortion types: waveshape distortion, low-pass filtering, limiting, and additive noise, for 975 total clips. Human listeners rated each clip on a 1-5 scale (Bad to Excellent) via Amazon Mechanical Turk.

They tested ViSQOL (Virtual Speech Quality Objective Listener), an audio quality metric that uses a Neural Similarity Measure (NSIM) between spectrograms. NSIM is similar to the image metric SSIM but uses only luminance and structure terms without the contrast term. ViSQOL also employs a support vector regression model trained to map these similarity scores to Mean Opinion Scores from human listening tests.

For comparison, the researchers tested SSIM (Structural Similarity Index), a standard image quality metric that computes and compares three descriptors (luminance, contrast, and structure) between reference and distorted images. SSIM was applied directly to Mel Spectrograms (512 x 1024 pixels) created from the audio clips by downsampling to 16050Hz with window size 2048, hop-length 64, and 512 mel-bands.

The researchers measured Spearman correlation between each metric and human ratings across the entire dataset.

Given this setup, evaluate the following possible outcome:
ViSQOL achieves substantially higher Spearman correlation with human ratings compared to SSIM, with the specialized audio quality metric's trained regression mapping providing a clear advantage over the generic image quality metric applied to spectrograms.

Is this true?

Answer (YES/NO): NO